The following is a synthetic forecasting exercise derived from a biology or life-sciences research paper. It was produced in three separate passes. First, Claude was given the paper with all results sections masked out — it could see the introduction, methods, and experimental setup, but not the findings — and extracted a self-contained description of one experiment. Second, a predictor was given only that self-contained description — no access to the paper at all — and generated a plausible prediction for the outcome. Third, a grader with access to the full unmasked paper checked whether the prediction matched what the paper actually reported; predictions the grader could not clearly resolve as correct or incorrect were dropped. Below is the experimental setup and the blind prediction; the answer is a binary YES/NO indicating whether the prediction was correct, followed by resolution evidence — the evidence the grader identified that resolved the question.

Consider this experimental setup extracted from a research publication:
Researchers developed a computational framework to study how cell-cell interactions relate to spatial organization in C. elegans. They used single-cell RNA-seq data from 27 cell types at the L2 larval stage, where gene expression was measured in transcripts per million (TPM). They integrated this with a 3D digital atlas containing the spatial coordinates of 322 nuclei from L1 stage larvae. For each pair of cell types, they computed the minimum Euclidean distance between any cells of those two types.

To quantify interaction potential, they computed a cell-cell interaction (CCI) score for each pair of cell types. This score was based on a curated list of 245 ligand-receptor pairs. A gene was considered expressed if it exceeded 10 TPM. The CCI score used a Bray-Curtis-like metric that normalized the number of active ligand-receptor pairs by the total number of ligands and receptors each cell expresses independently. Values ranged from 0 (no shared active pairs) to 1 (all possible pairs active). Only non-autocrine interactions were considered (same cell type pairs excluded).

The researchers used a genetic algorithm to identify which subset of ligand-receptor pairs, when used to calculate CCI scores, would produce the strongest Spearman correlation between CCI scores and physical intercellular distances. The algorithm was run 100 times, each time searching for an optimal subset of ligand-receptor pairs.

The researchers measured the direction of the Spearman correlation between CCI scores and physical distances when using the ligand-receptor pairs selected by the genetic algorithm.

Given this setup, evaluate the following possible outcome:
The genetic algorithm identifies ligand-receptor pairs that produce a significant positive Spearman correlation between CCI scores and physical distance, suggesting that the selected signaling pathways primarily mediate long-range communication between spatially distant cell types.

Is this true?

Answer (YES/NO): NO